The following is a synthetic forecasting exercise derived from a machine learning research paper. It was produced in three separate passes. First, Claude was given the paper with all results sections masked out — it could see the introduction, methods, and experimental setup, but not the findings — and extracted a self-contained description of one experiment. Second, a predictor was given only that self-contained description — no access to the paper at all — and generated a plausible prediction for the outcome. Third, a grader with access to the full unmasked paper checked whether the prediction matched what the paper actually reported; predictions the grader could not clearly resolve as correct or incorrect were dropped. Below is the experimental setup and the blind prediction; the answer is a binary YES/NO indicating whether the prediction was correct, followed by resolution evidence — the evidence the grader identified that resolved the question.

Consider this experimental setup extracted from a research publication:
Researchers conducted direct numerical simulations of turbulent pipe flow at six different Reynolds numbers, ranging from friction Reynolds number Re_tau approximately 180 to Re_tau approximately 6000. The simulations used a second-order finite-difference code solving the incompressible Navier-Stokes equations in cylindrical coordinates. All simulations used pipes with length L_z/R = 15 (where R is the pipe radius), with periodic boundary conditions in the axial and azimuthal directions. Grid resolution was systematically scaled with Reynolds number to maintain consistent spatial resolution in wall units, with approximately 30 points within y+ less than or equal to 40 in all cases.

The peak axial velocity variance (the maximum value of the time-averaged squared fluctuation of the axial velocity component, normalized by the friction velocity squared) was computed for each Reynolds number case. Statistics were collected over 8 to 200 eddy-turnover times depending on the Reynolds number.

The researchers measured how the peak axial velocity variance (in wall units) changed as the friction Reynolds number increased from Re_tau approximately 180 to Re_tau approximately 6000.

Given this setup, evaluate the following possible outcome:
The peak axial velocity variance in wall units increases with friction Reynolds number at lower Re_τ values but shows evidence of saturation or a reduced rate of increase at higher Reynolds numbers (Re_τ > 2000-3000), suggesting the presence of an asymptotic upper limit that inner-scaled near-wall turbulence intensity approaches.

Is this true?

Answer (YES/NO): NO